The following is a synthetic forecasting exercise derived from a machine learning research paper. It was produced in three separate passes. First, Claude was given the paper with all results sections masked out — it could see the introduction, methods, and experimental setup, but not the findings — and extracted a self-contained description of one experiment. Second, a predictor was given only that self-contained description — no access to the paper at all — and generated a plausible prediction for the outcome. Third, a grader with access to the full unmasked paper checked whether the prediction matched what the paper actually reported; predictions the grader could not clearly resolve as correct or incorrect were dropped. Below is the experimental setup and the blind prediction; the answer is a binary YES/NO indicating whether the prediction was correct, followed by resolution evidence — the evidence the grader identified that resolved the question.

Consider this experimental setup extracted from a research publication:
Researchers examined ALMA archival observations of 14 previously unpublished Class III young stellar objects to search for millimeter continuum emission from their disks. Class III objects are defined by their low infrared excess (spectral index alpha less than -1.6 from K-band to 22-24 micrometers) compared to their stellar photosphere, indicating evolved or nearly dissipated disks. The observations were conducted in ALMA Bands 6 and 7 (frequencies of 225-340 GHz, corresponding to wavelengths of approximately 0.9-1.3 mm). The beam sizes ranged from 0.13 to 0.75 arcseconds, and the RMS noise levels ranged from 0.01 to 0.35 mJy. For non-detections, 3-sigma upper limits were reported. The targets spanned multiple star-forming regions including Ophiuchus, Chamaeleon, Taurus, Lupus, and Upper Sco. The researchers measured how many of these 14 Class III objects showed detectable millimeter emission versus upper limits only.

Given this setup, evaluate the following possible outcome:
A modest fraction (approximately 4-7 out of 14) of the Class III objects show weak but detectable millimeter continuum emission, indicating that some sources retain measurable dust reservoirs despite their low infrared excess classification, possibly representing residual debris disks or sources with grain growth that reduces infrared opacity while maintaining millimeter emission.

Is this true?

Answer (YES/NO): NO